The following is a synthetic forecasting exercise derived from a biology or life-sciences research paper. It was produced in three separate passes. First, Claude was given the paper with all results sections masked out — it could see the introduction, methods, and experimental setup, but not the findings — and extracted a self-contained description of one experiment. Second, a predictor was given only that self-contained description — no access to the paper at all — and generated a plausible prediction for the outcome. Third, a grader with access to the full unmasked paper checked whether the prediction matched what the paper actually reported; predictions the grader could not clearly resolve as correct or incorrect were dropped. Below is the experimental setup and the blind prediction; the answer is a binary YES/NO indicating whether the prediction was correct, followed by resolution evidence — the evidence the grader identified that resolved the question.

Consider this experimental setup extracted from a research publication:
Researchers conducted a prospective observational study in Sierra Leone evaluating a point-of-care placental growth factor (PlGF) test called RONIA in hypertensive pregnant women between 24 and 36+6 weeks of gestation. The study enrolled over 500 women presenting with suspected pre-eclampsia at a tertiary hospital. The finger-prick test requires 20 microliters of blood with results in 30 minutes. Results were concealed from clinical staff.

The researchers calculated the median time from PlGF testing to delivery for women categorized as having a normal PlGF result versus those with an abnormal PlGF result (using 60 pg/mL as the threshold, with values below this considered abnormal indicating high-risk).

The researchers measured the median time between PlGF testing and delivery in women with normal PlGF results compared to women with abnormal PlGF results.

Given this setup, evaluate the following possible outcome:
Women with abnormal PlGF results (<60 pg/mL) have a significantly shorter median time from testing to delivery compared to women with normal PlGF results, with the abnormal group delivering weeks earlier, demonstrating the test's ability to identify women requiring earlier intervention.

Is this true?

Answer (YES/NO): YES